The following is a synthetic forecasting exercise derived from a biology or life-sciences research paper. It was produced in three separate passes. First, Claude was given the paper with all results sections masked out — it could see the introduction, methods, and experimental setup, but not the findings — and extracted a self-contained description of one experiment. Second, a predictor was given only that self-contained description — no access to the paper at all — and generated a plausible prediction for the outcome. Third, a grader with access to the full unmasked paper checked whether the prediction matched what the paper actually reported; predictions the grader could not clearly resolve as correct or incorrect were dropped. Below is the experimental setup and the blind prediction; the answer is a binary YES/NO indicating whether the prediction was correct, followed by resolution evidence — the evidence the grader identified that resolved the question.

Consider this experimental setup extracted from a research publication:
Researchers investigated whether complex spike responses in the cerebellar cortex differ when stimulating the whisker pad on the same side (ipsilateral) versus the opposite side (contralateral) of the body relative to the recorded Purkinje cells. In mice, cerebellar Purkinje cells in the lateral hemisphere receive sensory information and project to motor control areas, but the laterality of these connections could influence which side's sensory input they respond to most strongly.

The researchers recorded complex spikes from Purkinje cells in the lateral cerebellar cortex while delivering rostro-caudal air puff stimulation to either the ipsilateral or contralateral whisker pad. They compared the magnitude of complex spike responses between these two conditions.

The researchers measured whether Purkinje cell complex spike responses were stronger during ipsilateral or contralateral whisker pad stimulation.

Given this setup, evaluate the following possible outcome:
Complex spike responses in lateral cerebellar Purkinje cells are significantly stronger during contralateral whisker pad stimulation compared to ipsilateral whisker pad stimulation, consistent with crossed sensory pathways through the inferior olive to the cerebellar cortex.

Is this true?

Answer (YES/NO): NO